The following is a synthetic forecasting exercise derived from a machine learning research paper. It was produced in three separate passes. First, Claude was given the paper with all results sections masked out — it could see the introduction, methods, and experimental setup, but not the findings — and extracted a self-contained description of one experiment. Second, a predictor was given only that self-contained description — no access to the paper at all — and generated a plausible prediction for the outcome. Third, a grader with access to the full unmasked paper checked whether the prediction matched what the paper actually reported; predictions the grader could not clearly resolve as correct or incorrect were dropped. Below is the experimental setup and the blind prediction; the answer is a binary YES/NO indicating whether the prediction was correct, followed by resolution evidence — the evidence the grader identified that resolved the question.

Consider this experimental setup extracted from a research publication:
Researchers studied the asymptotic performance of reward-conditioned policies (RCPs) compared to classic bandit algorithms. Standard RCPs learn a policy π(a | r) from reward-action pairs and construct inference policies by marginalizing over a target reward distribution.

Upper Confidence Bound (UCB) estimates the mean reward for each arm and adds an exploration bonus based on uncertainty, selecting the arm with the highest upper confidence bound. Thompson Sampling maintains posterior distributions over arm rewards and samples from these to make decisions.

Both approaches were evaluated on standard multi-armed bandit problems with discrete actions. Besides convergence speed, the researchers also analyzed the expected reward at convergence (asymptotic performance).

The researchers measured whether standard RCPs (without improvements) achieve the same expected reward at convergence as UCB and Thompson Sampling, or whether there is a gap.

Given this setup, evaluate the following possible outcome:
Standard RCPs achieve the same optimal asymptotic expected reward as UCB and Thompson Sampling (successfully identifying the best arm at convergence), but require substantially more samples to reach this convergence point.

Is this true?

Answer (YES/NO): NO